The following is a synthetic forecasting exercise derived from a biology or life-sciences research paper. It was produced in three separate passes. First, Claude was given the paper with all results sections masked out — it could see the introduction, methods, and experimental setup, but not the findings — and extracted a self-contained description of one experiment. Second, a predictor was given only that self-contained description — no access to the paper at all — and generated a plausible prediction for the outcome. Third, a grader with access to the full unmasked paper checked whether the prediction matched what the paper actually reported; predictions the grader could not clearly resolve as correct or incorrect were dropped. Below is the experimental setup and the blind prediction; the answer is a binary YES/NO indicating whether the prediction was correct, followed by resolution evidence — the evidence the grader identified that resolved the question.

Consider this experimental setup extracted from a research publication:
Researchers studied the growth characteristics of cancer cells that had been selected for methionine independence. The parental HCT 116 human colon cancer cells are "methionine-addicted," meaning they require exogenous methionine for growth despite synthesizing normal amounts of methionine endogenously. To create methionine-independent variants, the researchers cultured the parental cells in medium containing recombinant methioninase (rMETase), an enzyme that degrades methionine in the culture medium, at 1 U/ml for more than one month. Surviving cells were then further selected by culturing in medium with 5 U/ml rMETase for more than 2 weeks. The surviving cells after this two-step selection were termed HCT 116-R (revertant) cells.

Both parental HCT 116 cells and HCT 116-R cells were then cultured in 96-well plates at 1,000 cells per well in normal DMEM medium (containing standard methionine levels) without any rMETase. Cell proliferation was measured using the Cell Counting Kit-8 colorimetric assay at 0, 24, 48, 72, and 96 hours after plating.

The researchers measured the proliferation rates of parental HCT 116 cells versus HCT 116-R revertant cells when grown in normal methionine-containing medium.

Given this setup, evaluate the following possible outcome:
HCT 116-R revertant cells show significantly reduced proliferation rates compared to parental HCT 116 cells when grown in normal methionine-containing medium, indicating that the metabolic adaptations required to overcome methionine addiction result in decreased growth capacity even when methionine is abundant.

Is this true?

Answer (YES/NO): NO